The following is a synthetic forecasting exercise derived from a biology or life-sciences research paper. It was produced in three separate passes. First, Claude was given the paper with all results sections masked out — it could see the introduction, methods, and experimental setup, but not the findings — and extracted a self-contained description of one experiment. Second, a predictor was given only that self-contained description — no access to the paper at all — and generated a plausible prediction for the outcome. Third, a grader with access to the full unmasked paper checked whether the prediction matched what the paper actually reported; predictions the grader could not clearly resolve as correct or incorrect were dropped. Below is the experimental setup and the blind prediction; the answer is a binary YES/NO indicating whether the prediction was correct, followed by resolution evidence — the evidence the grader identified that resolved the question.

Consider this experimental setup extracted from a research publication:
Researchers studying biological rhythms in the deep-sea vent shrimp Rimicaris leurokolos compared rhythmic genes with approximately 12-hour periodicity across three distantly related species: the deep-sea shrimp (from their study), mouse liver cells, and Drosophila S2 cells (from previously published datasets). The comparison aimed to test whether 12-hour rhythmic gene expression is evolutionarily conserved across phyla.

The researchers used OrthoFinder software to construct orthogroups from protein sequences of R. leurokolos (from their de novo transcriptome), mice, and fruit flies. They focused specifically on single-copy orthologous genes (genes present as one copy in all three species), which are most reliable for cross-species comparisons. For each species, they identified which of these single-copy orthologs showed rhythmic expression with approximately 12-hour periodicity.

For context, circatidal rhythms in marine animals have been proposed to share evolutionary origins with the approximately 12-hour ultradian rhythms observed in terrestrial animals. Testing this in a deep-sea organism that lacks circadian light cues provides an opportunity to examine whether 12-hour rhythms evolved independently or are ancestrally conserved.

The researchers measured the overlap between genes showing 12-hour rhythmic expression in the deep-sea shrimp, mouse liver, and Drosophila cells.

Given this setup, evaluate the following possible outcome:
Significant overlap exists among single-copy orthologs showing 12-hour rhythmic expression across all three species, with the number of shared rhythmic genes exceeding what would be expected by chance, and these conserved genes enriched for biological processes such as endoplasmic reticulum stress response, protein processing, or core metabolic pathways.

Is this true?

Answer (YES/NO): NO